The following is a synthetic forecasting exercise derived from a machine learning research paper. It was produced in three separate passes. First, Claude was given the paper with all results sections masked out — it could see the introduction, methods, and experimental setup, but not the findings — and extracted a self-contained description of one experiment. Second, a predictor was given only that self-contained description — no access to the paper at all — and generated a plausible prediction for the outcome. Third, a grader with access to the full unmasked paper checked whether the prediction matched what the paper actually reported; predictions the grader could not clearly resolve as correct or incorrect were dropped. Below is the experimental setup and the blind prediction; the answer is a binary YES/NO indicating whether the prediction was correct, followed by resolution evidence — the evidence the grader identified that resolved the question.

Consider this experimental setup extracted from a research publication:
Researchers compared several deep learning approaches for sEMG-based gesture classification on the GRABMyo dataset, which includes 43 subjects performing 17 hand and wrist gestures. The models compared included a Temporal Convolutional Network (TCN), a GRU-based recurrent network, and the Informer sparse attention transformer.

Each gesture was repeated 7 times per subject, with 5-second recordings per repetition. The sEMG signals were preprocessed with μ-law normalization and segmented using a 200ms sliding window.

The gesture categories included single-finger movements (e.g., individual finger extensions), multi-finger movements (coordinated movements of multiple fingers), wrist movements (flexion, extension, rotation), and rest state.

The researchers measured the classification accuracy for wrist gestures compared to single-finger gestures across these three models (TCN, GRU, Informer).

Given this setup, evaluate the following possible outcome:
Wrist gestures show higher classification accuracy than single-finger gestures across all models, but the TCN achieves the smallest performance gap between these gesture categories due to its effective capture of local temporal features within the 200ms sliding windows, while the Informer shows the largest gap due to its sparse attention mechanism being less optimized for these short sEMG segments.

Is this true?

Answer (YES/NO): NO